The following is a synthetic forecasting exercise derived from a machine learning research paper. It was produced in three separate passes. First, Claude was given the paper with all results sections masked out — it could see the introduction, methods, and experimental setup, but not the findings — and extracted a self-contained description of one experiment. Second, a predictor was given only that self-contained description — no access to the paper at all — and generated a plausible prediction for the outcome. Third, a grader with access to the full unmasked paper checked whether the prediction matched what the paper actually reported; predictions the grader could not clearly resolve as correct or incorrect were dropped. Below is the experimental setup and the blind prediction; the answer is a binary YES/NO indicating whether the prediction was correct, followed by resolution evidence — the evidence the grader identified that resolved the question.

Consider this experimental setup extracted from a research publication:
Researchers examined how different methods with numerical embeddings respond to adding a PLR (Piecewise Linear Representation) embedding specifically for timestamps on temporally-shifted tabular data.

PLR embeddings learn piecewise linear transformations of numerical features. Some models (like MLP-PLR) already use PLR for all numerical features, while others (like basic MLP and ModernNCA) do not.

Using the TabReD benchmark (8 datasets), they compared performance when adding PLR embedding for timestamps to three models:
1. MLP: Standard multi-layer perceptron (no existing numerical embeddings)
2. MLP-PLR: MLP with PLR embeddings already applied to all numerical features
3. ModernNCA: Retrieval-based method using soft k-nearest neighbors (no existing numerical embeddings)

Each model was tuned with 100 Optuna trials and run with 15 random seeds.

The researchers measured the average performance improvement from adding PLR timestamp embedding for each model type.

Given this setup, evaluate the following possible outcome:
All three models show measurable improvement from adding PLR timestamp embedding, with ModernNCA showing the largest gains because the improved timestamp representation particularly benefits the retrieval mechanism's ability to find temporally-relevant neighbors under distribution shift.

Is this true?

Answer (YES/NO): NO